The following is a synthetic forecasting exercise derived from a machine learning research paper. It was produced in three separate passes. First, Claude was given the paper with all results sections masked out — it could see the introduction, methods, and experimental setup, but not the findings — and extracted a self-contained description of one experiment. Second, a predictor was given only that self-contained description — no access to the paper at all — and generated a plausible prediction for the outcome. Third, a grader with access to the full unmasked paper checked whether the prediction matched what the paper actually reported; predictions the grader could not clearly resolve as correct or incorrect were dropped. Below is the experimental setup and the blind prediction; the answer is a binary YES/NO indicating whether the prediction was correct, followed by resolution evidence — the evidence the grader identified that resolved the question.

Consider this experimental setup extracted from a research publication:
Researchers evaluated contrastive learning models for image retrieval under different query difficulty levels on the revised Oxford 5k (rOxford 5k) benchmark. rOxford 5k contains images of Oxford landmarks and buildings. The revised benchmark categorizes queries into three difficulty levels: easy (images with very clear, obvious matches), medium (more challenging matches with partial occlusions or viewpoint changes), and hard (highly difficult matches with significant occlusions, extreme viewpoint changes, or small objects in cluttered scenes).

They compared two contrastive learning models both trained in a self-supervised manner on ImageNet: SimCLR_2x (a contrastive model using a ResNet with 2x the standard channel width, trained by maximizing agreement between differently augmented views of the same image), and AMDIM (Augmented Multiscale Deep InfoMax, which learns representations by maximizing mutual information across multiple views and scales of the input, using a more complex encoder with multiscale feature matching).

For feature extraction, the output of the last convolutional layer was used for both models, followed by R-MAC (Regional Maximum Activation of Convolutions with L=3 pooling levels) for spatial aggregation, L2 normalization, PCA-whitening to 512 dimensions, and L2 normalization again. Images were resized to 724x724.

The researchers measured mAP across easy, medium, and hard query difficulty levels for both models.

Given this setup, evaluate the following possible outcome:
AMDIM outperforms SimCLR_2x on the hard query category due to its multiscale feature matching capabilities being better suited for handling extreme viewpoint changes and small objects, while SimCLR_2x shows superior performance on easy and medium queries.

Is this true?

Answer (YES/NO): NO